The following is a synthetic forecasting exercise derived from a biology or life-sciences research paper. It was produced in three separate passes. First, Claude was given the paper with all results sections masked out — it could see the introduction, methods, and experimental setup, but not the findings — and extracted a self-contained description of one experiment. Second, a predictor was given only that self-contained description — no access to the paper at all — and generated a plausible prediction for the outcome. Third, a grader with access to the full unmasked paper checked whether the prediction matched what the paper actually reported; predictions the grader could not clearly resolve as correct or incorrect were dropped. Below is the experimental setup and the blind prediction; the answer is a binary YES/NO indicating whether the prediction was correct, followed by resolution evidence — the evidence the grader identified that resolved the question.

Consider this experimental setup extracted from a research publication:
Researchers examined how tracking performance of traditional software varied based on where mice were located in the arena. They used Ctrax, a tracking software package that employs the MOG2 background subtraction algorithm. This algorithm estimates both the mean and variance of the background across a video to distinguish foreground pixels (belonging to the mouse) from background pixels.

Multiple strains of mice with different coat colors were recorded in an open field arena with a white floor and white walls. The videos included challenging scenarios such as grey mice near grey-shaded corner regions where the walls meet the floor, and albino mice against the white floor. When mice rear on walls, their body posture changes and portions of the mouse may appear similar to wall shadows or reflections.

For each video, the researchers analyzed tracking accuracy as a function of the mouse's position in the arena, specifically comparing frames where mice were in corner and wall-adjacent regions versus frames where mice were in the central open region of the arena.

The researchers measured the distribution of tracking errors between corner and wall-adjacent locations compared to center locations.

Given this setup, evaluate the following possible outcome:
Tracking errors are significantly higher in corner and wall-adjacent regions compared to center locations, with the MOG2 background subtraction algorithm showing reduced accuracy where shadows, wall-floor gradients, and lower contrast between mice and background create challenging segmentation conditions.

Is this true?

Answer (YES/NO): YES